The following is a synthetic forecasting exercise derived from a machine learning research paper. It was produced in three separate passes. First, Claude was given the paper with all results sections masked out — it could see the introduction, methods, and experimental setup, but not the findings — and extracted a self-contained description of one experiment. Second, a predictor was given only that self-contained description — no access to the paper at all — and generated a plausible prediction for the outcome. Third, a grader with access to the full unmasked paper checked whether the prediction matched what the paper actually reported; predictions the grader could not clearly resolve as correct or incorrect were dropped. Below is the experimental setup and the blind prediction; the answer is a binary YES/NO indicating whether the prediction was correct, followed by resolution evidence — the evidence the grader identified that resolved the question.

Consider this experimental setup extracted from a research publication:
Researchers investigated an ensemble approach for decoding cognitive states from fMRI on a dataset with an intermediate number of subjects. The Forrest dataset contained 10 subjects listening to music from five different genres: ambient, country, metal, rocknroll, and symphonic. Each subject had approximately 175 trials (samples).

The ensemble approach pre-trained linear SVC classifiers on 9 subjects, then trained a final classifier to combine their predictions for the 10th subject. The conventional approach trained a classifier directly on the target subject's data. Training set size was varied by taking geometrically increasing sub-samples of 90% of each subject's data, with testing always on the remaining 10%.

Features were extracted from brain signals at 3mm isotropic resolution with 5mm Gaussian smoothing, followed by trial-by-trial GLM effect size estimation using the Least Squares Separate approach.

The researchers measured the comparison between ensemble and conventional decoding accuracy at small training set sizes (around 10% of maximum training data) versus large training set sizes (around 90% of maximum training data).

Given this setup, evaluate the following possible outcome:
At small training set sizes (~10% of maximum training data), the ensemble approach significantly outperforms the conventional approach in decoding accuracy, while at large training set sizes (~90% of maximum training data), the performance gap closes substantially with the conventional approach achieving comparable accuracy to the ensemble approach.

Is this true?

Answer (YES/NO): YES